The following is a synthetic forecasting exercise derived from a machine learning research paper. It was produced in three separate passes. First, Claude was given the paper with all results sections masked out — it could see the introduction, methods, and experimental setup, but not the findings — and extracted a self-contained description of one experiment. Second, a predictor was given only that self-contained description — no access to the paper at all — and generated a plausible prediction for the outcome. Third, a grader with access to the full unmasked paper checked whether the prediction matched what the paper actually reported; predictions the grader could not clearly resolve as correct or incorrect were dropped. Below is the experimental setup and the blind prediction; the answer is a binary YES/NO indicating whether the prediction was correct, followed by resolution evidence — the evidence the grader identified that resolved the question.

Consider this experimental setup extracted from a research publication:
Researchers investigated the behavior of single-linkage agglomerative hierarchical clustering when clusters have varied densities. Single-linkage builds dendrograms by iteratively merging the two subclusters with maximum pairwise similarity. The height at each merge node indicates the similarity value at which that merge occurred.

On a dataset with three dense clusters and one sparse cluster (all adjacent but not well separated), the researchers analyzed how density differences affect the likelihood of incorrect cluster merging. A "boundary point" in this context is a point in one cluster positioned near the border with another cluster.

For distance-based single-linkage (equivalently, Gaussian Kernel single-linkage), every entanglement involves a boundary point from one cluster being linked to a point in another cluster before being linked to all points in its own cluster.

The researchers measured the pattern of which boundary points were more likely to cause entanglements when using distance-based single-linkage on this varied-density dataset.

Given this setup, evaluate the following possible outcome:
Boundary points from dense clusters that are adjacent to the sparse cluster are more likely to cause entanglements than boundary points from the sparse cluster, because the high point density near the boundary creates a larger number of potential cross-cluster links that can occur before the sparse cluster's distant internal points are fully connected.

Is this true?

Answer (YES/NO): NO